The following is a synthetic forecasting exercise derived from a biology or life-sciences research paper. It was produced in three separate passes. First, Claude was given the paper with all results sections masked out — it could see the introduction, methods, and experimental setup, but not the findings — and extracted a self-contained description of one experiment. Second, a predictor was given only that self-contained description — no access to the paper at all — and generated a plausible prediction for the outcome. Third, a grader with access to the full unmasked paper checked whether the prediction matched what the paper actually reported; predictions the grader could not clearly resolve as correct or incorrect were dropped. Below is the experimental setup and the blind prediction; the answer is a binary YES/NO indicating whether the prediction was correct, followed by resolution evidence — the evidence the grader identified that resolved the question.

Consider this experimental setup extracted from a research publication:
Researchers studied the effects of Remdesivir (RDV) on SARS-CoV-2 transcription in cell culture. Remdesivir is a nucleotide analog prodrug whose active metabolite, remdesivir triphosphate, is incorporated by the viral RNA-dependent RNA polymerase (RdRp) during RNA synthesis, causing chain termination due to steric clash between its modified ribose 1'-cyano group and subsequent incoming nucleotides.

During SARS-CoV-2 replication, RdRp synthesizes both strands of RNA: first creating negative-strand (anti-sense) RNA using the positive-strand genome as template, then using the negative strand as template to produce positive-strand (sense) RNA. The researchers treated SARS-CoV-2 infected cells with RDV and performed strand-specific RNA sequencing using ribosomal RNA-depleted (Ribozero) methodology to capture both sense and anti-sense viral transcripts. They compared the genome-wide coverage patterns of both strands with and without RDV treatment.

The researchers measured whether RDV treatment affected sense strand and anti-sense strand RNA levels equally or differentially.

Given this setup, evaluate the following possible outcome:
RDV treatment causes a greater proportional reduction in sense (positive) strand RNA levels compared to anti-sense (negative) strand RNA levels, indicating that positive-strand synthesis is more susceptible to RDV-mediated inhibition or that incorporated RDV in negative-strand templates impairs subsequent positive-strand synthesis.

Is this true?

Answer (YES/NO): NO